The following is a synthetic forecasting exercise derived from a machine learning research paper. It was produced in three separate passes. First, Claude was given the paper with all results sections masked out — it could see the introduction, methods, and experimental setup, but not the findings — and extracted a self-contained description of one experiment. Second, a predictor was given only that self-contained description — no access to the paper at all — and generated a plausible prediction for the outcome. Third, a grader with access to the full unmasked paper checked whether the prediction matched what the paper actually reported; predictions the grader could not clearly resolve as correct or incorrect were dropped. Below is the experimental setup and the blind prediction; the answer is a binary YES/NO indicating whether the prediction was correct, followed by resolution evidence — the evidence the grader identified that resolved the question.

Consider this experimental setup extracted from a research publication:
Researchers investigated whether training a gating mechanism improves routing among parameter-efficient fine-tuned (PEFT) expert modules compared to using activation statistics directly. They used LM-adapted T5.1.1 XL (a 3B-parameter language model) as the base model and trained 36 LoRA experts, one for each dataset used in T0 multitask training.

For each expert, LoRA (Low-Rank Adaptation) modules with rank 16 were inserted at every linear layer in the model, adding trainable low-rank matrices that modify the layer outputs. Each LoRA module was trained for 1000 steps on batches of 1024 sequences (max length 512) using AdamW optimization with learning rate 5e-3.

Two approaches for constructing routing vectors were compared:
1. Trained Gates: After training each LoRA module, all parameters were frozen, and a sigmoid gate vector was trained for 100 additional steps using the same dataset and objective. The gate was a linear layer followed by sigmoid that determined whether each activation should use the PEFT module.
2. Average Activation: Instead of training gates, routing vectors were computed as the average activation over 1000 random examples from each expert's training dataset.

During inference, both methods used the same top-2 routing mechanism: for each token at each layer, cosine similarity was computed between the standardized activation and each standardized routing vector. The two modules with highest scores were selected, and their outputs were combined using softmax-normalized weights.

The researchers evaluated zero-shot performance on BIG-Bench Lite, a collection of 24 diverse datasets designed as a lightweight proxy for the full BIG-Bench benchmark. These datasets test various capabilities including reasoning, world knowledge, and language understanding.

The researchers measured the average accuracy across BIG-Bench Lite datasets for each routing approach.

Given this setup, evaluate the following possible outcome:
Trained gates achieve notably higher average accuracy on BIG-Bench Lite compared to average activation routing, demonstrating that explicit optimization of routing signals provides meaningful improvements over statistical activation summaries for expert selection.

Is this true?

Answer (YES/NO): YES